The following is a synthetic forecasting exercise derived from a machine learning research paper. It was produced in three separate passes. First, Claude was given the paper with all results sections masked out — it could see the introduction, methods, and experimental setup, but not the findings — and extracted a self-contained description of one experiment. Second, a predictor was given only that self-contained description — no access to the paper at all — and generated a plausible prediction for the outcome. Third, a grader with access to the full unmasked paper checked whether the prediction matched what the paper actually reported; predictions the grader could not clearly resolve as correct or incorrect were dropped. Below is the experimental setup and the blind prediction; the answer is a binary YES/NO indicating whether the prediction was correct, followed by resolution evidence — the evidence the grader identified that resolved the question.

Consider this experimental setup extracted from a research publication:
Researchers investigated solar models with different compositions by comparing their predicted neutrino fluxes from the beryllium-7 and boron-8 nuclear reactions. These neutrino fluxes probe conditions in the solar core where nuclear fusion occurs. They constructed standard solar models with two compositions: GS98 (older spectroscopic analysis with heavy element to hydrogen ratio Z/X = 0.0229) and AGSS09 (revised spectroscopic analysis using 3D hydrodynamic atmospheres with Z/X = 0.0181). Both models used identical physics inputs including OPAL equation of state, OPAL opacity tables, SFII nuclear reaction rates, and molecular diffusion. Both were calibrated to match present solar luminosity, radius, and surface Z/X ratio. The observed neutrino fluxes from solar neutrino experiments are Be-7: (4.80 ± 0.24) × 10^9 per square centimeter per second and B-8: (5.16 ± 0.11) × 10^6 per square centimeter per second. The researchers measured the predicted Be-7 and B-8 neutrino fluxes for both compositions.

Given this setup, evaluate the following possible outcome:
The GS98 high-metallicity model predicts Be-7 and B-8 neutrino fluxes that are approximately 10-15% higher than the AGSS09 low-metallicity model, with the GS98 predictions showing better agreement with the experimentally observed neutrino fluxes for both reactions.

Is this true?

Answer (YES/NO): NO